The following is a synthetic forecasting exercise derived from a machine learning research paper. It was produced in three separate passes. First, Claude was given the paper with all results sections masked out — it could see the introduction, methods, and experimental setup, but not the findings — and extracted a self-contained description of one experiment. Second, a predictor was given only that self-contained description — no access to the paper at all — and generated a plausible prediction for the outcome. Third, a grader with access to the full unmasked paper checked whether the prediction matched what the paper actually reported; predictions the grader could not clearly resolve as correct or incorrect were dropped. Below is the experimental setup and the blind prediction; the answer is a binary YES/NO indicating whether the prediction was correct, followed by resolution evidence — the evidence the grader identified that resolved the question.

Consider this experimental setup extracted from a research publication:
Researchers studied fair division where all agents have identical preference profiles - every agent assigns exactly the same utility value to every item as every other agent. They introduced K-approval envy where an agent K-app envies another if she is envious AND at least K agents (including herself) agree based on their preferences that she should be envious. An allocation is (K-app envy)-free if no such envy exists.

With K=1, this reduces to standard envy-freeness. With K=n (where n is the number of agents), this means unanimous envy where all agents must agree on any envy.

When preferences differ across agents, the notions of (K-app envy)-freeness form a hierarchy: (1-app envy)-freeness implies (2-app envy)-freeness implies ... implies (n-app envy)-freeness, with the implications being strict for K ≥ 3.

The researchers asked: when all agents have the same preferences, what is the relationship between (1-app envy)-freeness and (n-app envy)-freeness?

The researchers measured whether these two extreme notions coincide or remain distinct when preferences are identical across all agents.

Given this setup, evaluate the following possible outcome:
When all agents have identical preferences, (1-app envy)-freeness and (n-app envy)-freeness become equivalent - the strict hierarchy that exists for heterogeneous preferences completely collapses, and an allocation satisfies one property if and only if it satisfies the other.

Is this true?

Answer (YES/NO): YES